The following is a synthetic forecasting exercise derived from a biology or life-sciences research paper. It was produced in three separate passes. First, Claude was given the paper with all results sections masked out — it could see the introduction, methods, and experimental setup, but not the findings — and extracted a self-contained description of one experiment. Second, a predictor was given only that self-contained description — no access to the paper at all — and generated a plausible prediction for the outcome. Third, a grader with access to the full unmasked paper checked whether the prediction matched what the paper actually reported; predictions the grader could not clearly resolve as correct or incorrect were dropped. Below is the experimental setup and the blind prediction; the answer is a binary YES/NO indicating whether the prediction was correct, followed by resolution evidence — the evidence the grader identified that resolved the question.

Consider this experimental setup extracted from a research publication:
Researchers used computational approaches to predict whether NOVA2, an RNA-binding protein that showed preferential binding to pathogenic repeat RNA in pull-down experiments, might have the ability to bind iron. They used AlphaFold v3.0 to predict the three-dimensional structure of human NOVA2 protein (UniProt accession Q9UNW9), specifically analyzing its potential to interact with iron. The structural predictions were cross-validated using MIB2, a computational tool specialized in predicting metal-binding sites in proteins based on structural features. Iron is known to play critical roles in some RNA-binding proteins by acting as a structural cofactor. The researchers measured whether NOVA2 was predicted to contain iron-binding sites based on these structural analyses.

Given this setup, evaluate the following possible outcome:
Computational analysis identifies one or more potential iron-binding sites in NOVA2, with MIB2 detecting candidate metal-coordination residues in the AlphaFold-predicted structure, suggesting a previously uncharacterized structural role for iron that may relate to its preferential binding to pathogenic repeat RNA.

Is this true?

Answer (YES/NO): YES